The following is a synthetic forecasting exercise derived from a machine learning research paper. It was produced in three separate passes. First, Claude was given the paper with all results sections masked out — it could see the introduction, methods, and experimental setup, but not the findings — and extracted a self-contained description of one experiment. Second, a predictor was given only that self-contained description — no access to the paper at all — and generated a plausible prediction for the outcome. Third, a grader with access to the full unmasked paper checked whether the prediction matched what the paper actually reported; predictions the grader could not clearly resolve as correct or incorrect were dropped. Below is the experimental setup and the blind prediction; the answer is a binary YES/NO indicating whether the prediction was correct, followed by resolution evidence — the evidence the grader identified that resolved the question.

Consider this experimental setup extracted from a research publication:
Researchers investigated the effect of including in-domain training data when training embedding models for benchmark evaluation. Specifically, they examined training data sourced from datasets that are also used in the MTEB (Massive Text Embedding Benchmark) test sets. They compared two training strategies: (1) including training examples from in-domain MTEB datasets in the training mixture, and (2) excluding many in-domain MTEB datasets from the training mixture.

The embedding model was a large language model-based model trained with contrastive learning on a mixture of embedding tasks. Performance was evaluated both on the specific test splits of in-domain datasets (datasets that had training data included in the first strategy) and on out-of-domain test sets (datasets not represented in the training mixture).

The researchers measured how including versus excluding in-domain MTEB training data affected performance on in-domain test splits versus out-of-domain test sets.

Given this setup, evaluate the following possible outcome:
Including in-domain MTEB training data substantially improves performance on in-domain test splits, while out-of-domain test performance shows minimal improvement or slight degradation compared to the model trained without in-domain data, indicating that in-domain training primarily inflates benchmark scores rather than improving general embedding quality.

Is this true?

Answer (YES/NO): YES